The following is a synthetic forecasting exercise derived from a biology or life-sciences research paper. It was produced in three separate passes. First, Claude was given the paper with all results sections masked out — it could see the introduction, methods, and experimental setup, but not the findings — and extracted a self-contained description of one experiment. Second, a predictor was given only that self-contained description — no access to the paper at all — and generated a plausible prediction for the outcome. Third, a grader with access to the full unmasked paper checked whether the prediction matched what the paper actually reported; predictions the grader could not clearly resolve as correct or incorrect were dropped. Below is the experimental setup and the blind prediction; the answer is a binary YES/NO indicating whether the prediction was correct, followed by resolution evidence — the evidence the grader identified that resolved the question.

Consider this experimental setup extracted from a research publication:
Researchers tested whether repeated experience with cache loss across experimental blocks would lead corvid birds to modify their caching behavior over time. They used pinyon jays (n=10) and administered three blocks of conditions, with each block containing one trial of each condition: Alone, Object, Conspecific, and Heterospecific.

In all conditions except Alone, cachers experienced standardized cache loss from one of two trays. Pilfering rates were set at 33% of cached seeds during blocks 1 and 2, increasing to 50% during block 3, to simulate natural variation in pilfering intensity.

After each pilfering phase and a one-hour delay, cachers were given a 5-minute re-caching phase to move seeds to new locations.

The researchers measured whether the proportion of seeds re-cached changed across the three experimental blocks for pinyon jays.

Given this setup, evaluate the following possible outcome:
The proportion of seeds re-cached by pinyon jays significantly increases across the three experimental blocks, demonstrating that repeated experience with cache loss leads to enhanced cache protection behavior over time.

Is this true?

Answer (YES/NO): NO